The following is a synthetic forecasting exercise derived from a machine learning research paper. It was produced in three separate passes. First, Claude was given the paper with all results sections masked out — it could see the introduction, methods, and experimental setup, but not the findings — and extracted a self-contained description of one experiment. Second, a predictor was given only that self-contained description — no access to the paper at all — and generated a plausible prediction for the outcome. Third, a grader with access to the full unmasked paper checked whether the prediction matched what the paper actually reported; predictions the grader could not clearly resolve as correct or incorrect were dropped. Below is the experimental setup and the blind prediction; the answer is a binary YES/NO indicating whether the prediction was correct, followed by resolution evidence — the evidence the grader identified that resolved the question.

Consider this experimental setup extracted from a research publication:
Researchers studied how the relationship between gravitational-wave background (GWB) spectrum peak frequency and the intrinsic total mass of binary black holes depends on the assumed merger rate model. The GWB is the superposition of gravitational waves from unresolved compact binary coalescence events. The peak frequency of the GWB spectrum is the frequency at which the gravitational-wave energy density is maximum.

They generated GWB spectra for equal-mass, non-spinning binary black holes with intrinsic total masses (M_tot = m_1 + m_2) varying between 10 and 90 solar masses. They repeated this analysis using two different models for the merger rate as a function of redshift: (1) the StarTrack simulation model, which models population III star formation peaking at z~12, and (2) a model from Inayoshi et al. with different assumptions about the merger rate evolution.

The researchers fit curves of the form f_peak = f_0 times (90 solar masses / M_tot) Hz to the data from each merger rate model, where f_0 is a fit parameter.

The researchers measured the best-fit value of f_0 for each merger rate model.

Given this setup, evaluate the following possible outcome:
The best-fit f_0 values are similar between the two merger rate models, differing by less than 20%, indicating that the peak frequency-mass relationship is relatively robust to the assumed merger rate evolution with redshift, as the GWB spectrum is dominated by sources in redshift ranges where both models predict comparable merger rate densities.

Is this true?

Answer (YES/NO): NO